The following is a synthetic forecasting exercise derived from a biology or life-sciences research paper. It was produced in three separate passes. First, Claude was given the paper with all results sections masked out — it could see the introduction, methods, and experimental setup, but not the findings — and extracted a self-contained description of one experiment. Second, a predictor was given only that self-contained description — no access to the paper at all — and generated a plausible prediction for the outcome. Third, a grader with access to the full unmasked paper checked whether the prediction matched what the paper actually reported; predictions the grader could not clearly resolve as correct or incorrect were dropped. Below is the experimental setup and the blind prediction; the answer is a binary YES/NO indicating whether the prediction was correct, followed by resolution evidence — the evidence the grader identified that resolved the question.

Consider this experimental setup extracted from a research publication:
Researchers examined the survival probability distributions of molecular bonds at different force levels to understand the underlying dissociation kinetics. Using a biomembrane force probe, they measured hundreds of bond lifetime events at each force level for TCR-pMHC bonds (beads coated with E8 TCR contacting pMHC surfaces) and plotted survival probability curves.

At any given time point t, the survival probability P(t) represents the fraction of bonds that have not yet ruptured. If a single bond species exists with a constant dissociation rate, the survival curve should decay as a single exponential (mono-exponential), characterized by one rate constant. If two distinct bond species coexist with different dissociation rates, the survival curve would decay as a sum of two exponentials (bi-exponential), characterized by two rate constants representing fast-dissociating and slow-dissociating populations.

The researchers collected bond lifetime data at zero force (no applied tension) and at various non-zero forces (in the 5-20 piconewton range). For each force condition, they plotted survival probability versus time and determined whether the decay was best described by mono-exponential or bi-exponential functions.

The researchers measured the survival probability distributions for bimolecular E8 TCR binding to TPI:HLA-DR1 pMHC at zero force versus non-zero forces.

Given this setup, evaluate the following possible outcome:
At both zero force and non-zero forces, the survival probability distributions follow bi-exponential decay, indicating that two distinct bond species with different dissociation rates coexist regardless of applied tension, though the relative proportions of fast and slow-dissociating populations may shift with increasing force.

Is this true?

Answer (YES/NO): NO